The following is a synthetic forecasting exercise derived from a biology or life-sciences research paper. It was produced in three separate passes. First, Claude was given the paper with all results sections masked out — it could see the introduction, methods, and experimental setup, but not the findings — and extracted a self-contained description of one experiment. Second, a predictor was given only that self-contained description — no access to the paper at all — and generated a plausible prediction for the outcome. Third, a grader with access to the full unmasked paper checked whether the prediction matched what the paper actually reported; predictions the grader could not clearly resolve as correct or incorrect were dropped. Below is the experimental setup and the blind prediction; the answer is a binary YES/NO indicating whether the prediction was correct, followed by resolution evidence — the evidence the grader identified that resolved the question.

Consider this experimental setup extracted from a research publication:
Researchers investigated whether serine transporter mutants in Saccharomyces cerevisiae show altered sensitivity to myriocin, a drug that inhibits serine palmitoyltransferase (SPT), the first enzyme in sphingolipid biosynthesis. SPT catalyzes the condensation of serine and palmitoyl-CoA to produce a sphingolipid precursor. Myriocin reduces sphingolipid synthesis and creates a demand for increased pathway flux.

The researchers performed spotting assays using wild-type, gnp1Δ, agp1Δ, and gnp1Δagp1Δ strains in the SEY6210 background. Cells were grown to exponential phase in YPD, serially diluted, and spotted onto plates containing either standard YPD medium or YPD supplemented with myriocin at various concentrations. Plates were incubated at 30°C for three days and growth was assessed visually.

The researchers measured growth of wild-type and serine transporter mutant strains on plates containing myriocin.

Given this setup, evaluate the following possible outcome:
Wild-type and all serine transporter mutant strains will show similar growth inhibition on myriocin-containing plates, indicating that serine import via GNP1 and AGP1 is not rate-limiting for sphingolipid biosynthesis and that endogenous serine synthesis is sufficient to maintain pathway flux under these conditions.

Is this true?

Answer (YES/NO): NO